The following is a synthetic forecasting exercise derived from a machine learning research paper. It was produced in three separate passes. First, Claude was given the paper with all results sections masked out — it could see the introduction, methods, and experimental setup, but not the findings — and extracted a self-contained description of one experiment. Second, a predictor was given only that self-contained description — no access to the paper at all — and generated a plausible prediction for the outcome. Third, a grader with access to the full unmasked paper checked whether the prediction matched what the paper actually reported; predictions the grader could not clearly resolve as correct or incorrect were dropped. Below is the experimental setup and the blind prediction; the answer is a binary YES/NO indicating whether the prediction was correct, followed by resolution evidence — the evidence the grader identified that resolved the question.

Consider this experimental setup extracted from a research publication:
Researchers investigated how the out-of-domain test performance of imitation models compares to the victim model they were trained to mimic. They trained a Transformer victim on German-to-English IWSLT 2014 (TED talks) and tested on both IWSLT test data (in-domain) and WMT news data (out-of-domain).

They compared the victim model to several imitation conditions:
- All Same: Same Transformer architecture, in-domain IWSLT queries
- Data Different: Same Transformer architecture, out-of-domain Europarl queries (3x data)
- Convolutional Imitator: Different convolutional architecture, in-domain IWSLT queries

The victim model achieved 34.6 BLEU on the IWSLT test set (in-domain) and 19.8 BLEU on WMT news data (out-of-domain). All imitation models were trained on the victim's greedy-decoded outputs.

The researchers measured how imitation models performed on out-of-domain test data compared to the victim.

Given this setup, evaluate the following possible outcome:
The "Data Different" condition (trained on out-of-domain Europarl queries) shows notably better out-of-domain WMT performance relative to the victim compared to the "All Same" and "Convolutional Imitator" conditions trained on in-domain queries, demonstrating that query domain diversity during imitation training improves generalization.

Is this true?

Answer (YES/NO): NO